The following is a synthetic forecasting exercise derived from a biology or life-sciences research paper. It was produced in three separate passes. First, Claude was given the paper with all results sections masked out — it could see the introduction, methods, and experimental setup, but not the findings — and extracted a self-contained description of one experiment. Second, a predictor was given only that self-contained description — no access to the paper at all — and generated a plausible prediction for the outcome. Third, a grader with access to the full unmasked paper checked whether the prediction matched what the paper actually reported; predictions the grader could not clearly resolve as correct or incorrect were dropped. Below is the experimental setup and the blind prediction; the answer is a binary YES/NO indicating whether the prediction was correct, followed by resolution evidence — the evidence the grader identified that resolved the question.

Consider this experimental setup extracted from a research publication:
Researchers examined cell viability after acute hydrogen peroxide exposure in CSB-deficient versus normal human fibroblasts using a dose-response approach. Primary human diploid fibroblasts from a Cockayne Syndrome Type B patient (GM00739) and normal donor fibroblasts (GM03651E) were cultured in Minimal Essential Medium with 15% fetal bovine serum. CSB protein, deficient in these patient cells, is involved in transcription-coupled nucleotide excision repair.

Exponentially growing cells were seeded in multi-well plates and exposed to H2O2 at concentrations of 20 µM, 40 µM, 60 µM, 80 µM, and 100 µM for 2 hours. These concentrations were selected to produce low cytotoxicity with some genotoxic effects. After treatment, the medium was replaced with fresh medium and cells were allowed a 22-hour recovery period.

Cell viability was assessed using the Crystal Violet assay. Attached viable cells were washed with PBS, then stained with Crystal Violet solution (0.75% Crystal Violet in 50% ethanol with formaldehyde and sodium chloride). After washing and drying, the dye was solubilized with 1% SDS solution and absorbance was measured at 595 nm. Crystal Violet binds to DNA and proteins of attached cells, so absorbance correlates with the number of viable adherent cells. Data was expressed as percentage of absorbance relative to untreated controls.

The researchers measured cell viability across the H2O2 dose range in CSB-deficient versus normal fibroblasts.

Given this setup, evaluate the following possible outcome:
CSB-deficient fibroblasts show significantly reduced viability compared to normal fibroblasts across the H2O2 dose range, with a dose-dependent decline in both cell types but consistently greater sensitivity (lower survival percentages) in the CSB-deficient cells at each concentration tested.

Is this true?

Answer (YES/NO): NO